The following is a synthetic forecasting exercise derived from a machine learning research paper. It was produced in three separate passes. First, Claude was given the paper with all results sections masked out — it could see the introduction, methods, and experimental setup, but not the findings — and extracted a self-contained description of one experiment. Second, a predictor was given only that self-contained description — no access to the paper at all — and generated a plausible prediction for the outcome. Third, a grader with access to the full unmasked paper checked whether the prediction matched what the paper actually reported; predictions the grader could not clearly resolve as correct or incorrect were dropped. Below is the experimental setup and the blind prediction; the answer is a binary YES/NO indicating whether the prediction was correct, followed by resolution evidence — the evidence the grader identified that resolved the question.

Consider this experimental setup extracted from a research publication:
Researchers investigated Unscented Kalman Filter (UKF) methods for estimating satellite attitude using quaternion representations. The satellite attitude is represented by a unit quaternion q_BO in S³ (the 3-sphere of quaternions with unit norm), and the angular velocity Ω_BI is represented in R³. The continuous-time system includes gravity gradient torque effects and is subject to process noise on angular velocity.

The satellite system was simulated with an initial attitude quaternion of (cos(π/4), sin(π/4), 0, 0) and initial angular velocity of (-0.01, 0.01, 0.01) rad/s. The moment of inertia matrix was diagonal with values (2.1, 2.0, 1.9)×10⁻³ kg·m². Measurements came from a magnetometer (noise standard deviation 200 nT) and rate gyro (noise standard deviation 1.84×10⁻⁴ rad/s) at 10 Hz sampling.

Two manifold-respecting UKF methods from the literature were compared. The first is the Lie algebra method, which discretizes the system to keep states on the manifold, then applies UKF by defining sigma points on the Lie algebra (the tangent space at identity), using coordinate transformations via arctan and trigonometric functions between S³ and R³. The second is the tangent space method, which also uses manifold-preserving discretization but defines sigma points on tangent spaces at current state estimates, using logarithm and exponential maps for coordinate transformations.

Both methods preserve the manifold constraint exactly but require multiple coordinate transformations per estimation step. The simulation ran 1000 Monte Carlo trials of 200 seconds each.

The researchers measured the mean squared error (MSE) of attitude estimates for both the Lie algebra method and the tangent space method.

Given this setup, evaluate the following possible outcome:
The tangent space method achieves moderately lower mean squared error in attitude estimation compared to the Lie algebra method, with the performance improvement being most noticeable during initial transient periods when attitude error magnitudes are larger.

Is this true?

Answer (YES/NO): NO